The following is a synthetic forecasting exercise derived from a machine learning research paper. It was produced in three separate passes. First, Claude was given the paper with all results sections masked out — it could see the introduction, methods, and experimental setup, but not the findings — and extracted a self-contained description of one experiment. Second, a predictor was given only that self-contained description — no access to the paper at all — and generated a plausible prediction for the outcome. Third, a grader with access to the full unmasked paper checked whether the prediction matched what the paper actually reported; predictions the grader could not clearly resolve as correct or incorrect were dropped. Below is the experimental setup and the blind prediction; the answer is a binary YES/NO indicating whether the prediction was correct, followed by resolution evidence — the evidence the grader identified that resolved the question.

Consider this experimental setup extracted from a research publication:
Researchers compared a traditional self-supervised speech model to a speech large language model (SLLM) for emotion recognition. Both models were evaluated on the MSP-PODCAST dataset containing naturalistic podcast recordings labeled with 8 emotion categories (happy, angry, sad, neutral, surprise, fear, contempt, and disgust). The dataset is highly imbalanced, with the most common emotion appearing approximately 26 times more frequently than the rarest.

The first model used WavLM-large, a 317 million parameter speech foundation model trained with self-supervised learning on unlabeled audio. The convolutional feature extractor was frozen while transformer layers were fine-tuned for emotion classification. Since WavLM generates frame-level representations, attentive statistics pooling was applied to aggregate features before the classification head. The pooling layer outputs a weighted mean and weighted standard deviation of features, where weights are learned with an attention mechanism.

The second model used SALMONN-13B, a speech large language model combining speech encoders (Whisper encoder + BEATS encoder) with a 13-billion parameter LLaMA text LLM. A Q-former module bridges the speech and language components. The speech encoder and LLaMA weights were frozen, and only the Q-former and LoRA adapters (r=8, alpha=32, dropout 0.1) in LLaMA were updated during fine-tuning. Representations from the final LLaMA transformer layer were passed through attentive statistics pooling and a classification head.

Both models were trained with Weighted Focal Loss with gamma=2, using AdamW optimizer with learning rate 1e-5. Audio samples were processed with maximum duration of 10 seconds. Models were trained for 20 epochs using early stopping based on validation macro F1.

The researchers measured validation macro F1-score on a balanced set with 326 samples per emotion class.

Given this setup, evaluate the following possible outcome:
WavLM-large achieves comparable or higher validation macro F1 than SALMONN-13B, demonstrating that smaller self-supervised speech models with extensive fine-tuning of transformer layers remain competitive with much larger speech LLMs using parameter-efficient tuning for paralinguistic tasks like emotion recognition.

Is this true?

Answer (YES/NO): NO